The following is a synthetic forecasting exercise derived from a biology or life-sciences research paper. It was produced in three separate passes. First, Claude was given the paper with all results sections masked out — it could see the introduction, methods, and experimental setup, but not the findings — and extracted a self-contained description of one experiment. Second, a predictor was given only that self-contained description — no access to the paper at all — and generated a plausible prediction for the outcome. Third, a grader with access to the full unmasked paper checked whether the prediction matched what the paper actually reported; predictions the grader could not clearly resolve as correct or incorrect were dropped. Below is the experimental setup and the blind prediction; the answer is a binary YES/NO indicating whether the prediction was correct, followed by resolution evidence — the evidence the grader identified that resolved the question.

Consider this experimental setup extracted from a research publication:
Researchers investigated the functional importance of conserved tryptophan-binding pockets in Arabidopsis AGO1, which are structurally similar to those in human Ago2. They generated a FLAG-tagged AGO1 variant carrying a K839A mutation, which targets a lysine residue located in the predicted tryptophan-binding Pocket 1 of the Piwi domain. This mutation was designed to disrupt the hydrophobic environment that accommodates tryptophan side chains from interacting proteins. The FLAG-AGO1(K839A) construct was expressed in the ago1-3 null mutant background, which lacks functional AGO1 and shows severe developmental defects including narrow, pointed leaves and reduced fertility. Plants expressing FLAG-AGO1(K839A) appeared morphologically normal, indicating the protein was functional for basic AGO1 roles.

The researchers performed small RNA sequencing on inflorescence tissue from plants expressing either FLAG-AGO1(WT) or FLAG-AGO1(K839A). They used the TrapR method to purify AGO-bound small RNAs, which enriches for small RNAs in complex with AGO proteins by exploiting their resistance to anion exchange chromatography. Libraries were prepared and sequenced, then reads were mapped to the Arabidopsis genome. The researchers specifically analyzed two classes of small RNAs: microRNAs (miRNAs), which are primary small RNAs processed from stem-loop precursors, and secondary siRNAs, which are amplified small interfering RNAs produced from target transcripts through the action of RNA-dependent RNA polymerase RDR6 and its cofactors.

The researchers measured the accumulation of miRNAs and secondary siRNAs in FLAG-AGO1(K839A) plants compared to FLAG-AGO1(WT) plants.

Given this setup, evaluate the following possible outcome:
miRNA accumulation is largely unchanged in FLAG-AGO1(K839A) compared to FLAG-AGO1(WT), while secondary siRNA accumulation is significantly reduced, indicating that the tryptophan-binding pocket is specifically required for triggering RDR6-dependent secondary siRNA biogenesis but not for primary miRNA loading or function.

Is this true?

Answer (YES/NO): NO